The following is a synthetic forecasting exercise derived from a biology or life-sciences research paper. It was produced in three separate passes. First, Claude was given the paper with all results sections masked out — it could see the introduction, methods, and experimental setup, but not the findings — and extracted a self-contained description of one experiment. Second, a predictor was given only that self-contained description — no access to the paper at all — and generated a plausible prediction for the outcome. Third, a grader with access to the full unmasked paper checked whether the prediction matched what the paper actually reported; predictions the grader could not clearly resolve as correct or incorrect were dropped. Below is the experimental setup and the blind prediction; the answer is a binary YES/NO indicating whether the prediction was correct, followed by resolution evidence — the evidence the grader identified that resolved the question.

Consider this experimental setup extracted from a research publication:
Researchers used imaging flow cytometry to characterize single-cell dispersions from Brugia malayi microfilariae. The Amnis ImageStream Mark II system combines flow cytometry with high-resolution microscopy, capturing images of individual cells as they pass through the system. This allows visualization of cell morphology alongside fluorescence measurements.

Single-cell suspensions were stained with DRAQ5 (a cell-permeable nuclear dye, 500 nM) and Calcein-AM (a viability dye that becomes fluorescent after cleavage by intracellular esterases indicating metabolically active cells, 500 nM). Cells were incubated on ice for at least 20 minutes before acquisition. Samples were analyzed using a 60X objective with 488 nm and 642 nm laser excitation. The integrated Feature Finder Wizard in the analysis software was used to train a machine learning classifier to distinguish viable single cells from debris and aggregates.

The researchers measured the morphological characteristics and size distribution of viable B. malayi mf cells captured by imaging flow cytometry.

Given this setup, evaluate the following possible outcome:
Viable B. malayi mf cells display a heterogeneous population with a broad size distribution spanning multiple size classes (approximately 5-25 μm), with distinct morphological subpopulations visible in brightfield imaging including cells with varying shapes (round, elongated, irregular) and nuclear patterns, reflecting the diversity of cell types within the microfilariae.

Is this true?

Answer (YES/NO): NO